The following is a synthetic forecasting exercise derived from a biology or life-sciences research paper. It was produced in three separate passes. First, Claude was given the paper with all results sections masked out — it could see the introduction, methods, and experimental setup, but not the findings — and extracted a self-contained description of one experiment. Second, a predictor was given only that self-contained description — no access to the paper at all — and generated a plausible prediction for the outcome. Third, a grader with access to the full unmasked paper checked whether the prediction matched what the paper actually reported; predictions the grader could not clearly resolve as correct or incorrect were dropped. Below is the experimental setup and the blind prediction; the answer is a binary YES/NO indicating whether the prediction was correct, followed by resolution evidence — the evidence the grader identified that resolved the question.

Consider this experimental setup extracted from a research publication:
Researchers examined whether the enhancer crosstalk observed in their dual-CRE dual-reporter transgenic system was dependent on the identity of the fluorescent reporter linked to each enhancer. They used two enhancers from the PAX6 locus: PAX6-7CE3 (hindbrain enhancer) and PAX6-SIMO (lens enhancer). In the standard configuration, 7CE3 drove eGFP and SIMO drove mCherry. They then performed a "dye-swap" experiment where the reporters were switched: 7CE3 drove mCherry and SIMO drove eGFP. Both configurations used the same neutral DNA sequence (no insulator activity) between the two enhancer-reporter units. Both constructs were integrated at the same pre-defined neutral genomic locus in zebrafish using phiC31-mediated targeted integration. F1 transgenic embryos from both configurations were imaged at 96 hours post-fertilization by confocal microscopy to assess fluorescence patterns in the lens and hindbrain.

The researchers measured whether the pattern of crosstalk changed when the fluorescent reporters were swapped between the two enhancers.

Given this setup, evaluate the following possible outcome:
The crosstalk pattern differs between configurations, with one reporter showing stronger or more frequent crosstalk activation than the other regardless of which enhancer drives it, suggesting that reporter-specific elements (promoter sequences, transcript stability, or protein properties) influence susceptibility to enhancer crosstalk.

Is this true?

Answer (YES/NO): NO